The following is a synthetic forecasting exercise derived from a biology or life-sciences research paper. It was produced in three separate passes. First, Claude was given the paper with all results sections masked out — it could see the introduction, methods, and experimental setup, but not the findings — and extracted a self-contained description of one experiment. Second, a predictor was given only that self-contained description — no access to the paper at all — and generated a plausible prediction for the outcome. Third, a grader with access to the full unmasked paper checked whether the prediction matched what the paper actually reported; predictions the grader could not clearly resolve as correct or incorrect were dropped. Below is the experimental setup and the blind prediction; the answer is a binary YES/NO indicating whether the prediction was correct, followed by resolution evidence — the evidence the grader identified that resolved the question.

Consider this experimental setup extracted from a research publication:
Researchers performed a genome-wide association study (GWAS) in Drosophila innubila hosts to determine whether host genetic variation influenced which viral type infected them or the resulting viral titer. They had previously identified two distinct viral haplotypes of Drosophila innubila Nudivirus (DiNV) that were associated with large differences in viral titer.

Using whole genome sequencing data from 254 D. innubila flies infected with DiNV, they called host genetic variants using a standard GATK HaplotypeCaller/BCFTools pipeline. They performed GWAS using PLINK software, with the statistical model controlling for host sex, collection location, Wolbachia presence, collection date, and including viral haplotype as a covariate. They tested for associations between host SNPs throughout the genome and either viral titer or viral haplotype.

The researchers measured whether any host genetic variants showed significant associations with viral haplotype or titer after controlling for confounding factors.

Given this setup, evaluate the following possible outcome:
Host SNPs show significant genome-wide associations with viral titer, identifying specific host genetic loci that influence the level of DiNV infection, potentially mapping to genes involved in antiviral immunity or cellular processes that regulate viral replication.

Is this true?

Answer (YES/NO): NO